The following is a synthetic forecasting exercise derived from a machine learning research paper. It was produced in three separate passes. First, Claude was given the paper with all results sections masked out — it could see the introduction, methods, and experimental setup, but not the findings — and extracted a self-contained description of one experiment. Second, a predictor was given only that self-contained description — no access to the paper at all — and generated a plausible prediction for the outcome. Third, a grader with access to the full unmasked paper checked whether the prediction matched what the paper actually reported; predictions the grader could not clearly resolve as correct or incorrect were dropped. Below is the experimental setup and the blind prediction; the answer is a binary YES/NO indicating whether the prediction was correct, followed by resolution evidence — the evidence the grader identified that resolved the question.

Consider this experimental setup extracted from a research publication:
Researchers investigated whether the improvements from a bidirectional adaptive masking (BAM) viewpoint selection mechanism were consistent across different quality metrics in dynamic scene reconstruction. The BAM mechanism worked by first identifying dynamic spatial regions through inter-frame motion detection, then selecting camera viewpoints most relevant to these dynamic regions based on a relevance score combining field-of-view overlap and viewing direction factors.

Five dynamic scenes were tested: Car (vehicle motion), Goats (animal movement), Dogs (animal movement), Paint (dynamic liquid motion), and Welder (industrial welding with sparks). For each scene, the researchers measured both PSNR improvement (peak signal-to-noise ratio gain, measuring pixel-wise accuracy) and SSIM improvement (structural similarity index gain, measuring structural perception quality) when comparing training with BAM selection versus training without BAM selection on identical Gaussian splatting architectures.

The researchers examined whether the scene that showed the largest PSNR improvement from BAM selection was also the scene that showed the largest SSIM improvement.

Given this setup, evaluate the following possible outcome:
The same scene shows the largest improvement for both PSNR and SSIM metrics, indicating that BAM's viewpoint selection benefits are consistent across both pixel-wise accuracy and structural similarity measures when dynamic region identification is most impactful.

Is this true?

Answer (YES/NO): YES